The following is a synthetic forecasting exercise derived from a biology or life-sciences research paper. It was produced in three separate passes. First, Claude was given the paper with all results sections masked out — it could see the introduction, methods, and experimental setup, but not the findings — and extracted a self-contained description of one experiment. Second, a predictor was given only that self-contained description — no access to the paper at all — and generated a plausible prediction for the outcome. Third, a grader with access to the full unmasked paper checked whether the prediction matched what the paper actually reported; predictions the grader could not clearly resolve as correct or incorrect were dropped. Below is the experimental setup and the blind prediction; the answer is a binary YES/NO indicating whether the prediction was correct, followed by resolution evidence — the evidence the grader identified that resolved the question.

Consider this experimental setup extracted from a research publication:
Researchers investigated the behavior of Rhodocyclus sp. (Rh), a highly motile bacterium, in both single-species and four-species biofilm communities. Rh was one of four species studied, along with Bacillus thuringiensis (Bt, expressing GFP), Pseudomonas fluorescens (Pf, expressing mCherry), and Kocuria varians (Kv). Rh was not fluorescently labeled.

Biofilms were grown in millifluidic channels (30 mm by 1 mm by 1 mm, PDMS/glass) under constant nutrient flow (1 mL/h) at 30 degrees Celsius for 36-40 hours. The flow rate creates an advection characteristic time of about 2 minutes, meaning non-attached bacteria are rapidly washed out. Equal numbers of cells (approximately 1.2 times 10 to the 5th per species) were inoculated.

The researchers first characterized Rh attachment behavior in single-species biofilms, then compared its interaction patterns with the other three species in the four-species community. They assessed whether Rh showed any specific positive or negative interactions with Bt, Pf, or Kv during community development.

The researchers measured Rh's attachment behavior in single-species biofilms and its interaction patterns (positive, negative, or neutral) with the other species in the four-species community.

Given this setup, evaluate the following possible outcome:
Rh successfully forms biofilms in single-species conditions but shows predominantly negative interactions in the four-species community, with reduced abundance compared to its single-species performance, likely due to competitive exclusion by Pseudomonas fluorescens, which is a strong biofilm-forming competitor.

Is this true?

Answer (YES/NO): NO